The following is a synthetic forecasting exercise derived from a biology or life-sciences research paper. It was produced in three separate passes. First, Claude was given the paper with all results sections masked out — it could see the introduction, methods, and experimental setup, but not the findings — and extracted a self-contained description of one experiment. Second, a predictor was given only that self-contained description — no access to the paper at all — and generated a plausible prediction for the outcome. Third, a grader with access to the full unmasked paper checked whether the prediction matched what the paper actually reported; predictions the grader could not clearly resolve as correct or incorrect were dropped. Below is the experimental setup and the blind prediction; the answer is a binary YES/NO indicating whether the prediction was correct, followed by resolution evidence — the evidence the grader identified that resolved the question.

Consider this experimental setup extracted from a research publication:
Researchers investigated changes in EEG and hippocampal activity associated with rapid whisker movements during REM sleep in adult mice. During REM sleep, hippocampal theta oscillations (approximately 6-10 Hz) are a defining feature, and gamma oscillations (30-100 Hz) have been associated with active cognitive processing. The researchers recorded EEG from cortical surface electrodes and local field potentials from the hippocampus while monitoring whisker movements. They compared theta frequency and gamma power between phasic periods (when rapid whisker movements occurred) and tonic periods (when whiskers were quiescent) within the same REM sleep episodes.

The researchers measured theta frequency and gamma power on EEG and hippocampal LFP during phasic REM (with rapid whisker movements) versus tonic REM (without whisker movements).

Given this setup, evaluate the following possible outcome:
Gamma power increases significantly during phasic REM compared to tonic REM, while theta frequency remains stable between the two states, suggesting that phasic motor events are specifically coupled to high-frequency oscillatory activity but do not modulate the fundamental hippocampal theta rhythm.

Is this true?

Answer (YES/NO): NO